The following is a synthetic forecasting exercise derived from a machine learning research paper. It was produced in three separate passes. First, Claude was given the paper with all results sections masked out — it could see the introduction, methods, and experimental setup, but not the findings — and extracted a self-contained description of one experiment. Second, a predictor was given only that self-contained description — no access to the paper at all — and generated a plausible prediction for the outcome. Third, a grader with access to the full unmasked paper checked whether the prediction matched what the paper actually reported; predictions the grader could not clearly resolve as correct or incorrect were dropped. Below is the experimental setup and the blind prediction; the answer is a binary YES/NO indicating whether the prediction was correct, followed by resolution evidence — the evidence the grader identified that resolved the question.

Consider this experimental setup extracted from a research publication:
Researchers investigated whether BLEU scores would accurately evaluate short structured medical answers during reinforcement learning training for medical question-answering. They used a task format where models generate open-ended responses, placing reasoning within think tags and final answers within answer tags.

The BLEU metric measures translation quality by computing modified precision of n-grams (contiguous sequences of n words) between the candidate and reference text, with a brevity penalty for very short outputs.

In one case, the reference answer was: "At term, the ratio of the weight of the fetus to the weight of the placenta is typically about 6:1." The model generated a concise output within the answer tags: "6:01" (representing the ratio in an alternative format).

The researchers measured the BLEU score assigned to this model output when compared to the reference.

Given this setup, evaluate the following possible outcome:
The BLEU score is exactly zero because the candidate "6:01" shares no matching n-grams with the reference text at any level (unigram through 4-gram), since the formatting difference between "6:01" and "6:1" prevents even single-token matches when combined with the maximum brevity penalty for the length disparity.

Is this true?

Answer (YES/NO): NO